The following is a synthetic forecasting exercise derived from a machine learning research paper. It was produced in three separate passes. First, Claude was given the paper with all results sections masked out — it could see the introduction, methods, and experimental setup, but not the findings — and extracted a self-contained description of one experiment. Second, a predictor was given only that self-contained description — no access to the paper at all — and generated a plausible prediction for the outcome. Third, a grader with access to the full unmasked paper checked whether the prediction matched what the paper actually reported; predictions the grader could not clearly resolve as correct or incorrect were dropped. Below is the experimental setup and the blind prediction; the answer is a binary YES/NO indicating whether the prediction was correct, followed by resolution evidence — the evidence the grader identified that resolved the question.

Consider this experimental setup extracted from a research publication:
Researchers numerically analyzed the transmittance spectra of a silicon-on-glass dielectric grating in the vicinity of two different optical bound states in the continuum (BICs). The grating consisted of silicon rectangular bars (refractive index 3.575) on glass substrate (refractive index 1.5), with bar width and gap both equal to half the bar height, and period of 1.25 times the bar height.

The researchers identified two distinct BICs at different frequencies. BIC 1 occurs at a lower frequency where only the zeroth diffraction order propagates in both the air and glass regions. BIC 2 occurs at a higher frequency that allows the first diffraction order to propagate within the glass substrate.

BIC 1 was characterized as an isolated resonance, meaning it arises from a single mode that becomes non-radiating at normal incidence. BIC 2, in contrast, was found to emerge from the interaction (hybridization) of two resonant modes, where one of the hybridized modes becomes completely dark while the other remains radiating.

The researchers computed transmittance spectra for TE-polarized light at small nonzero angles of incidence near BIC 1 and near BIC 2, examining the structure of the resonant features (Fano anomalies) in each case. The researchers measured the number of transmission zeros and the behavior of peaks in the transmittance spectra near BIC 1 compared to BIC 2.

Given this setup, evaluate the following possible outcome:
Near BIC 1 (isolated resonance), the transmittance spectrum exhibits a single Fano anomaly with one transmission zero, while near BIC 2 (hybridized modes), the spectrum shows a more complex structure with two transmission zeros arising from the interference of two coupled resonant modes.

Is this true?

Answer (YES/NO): YES